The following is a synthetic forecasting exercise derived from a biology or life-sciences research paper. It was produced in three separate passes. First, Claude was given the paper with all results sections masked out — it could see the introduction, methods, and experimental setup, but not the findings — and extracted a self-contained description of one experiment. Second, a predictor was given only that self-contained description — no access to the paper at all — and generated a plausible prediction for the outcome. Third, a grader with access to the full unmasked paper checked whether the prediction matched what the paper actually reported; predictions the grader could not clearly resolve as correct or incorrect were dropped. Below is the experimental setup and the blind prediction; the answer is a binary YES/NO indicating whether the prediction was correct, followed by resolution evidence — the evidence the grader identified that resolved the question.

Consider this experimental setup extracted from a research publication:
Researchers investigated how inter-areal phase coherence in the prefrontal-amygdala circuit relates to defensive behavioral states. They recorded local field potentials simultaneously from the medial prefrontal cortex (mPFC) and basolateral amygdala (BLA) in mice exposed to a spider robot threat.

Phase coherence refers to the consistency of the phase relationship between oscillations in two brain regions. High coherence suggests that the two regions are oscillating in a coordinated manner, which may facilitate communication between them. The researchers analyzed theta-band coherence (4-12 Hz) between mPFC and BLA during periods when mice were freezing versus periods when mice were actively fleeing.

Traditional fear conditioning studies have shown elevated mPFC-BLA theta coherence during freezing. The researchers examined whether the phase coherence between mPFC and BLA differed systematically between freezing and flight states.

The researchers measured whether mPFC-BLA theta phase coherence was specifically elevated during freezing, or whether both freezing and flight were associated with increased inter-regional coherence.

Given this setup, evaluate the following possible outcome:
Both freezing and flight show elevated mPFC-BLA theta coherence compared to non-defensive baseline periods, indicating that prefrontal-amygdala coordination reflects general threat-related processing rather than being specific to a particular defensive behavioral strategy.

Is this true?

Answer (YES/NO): NO